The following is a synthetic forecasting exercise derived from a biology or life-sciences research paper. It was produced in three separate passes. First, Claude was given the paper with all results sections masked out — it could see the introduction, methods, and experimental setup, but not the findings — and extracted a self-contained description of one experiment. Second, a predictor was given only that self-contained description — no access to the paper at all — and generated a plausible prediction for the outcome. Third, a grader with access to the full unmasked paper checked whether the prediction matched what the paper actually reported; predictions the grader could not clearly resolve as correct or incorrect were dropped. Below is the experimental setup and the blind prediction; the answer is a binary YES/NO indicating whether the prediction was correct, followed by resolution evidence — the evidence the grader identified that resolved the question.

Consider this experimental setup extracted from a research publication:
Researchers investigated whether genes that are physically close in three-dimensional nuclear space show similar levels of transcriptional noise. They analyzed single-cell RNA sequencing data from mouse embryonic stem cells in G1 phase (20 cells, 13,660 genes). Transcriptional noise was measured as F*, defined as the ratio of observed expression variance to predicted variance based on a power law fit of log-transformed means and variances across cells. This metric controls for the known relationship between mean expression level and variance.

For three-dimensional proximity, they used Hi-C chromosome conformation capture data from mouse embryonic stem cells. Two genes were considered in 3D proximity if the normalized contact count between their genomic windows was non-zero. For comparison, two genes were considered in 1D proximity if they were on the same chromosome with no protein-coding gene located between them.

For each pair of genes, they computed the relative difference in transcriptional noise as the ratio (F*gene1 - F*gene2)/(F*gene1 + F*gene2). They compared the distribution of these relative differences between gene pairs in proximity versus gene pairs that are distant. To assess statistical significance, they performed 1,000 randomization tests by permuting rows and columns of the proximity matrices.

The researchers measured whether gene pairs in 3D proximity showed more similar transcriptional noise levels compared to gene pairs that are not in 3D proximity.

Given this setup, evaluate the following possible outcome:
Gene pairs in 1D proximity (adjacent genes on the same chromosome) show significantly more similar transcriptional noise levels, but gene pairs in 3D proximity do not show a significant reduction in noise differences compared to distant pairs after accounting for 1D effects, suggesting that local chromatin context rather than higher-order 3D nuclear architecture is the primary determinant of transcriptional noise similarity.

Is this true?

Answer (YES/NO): NO